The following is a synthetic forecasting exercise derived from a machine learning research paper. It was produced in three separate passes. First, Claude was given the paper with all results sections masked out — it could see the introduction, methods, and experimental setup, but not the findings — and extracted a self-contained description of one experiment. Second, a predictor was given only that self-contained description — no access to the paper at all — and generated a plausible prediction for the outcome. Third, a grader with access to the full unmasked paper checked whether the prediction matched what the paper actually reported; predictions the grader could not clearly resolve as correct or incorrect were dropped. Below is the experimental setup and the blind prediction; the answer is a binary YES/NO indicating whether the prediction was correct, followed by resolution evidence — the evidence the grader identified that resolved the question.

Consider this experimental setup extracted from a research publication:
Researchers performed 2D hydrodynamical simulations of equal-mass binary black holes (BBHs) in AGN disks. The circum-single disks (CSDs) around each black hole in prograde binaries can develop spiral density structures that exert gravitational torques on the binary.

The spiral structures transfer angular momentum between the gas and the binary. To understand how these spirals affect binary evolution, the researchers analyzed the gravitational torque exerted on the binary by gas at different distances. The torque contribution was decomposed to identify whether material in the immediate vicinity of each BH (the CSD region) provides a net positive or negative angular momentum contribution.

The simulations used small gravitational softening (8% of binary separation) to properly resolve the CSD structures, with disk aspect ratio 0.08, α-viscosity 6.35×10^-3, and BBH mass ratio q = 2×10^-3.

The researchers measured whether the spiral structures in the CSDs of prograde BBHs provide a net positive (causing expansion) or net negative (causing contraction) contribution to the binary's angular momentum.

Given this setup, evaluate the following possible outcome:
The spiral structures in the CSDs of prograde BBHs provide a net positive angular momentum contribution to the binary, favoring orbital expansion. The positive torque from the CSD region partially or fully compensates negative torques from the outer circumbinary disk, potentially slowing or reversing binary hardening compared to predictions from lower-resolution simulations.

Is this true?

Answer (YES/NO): YES